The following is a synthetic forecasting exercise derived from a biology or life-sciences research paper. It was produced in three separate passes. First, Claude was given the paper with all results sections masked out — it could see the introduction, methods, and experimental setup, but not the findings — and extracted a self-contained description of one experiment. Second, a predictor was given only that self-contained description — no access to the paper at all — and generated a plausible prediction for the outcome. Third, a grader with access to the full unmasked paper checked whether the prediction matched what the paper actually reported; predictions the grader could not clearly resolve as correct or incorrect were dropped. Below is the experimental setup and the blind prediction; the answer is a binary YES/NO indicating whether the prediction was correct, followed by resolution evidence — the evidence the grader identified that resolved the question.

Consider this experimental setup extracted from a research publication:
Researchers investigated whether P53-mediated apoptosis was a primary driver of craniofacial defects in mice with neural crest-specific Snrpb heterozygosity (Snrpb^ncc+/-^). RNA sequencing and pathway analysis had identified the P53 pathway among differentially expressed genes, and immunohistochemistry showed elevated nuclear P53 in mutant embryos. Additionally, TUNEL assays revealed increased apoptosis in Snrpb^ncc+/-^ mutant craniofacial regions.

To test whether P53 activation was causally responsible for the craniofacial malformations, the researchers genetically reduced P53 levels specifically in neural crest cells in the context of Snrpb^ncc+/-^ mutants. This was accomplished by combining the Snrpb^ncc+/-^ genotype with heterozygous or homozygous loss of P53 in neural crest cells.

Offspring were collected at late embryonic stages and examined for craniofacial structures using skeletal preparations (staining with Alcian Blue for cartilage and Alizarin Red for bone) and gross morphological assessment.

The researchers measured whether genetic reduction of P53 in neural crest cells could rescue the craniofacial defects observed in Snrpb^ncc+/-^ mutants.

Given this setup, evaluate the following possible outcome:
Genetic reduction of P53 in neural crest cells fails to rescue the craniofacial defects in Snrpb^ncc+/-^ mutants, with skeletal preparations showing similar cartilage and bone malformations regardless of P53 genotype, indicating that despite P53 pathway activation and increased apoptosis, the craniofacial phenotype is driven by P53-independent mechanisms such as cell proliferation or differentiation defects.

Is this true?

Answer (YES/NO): YES